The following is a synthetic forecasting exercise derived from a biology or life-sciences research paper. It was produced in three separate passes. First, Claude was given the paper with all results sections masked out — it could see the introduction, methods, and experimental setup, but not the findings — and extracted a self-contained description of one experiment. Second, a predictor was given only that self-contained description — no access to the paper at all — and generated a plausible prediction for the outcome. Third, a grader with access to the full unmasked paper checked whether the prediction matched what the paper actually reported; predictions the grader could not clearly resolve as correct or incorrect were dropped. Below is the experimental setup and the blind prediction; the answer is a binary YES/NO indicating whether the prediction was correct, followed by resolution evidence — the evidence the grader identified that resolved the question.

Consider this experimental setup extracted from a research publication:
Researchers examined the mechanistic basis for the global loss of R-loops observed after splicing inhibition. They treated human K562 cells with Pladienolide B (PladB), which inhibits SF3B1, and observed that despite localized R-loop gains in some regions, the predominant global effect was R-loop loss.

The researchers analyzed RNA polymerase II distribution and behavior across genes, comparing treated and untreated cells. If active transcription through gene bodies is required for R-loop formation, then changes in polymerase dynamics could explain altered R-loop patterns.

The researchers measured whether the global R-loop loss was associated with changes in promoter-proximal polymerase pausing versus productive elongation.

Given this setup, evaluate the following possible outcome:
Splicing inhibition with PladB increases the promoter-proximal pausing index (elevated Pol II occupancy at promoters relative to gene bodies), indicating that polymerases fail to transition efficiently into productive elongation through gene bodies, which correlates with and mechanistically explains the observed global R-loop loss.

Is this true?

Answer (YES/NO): YES